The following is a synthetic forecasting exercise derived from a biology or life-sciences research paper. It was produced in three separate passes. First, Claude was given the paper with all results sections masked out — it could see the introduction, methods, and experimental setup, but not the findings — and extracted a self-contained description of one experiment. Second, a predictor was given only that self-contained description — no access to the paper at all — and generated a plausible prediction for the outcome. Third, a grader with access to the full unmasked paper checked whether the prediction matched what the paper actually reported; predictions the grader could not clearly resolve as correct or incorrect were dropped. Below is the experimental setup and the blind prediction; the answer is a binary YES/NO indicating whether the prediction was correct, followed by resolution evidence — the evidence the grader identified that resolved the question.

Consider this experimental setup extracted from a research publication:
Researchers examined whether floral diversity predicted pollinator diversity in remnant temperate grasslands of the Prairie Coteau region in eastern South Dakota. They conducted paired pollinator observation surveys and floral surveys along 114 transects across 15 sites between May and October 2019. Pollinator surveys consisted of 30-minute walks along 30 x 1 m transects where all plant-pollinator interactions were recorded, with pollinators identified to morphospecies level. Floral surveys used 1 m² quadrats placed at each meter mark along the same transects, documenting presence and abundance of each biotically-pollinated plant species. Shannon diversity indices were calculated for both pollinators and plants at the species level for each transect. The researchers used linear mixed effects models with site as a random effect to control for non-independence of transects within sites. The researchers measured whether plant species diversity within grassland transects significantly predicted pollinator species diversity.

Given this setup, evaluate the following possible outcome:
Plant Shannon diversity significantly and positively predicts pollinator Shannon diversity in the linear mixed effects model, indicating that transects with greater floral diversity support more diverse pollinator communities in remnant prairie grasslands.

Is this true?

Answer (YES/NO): NO